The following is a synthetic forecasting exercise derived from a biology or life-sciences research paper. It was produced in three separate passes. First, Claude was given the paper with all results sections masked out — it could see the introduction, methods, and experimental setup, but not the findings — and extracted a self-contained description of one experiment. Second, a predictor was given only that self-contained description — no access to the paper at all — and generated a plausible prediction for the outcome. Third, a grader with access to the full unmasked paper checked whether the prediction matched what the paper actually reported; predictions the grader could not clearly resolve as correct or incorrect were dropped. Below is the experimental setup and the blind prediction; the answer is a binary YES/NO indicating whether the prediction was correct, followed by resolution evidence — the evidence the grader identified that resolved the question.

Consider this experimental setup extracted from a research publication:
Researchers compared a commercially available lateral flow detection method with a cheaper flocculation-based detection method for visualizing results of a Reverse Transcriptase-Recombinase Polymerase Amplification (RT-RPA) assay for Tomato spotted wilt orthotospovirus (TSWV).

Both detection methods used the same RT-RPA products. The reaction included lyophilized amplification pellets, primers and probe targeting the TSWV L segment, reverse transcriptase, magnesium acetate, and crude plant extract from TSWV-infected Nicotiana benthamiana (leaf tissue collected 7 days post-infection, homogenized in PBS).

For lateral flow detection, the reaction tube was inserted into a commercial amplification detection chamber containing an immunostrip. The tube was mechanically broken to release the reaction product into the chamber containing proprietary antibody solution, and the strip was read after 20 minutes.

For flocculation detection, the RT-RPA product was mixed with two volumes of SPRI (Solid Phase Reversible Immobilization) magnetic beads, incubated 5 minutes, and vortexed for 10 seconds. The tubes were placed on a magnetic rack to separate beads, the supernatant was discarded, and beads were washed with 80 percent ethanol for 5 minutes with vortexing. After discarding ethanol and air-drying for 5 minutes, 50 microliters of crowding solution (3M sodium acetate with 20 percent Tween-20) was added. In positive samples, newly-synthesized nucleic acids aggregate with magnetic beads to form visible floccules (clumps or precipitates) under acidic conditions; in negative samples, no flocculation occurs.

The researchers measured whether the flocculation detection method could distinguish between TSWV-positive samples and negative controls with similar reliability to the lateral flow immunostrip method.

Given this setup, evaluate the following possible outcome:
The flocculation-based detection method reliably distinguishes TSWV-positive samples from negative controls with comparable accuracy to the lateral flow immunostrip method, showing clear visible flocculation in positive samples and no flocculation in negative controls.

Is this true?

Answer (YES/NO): YES